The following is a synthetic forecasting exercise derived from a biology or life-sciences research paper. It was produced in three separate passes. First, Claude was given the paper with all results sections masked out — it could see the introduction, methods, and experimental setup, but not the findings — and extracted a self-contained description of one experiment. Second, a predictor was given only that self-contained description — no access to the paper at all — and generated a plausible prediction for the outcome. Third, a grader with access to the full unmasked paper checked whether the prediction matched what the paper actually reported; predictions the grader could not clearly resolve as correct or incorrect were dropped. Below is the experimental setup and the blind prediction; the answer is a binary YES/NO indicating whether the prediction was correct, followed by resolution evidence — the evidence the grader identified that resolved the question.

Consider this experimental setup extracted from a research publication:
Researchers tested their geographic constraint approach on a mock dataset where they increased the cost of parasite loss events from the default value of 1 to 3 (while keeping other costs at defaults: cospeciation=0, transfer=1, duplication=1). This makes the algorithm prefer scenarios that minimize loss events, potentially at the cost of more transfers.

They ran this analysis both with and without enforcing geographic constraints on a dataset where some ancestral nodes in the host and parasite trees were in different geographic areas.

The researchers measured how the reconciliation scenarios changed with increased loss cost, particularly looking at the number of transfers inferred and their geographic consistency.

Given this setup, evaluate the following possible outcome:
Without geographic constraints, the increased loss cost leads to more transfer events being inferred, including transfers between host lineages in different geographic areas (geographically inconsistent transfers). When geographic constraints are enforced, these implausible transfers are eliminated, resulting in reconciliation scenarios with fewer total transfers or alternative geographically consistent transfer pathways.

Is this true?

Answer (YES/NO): YES